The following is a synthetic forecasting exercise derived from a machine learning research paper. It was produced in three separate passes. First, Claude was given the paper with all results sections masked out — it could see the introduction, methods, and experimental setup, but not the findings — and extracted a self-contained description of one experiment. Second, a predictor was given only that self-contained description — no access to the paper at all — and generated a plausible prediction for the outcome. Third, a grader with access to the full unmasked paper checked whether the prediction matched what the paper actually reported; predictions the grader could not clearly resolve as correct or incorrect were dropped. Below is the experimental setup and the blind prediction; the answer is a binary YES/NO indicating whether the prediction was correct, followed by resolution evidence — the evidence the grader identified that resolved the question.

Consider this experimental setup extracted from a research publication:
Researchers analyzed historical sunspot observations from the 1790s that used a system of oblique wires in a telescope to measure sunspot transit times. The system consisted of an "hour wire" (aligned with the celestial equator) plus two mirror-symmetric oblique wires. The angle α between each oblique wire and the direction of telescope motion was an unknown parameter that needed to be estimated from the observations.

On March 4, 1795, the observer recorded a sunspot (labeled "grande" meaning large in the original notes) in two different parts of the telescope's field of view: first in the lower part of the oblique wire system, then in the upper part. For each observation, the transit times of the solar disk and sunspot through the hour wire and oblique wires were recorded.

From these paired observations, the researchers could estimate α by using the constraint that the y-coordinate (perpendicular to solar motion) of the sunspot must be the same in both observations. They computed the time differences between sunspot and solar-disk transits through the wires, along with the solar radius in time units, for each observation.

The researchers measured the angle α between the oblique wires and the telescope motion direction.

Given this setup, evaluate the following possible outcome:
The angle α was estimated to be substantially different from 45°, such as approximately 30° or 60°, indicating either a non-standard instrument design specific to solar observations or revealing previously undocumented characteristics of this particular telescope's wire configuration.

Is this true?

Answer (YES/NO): NO